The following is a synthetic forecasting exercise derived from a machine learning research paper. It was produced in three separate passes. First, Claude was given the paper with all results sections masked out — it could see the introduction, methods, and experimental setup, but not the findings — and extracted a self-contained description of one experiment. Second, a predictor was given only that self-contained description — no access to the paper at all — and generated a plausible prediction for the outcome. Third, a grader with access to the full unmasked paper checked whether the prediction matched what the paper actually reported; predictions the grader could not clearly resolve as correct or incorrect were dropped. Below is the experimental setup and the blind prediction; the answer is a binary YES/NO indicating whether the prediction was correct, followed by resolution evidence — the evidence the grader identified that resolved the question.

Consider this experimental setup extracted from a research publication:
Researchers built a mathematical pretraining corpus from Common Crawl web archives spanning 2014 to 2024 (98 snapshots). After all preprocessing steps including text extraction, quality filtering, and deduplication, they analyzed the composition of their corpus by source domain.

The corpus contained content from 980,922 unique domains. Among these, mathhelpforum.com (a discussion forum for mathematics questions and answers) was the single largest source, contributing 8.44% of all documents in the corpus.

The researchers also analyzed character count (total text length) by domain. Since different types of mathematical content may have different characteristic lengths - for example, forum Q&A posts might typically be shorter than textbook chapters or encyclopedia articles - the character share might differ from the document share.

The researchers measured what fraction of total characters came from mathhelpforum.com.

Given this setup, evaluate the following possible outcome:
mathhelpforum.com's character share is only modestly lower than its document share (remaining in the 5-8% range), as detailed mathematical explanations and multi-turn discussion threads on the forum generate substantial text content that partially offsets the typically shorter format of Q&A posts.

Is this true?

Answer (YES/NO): NO